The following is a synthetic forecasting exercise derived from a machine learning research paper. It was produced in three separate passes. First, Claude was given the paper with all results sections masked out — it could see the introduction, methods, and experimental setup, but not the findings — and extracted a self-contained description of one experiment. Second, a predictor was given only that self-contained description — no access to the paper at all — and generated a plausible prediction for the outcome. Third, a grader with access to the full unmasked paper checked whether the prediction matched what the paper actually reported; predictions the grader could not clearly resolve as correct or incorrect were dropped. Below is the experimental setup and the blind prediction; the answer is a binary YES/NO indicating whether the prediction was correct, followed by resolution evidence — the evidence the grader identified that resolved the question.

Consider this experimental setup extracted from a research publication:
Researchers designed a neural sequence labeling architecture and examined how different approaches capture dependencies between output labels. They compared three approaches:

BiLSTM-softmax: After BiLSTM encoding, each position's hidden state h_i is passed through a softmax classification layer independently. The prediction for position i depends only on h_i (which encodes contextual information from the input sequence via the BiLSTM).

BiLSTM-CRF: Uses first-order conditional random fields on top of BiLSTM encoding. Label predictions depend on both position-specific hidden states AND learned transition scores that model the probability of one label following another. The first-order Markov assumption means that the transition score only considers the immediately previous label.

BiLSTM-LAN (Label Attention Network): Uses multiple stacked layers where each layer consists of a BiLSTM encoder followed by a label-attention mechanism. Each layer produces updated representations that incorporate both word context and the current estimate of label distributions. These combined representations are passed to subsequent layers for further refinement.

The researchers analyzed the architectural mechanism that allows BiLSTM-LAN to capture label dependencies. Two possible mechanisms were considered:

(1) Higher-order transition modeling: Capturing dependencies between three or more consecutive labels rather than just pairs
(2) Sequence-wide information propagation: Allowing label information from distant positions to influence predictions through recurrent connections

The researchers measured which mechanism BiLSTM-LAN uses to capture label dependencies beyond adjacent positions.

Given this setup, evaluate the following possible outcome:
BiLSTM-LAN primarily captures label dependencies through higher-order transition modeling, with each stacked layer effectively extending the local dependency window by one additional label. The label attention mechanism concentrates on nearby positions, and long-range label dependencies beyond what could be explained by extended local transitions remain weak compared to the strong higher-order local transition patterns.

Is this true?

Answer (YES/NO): NO